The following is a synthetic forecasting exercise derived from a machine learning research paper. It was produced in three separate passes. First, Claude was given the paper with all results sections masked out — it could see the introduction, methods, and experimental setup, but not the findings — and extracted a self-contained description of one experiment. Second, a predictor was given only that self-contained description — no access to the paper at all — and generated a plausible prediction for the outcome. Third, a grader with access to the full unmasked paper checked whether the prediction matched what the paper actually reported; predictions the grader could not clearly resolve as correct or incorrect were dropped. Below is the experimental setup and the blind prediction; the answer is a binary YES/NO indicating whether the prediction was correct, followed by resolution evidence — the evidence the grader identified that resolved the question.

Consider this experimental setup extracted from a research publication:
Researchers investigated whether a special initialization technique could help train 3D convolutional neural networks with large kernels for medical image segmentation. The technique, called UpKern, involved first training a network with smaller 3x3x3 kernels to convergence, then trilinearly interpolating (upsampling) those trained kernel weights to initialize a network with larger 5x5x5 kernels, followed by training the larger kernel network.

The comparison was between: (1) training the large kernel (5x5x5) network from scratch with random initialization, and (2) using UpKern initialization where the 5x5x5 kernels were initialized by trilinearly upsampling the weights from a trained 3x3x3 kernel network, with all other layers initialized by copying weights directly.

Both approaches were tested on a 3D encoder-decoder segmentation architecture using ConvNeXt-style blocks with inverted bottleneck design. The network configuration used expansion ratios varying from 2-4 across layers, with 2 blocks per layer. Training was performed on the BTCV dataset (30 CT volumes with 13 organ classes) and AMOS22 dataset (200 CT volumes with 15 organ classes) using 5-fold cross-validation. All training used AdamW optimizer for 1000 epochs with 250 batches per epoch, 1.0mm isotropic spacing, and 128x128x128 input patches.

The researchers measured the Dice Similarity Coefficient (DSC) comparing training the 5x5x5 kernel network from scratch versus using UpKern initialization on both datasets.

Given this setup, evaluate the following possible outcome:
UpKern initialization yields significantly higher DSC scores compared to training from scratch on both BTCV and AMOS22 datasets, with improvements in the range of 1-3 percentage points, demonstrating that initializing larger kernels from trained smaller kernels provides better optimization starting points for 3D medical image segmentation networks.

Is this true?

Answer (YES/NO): NO